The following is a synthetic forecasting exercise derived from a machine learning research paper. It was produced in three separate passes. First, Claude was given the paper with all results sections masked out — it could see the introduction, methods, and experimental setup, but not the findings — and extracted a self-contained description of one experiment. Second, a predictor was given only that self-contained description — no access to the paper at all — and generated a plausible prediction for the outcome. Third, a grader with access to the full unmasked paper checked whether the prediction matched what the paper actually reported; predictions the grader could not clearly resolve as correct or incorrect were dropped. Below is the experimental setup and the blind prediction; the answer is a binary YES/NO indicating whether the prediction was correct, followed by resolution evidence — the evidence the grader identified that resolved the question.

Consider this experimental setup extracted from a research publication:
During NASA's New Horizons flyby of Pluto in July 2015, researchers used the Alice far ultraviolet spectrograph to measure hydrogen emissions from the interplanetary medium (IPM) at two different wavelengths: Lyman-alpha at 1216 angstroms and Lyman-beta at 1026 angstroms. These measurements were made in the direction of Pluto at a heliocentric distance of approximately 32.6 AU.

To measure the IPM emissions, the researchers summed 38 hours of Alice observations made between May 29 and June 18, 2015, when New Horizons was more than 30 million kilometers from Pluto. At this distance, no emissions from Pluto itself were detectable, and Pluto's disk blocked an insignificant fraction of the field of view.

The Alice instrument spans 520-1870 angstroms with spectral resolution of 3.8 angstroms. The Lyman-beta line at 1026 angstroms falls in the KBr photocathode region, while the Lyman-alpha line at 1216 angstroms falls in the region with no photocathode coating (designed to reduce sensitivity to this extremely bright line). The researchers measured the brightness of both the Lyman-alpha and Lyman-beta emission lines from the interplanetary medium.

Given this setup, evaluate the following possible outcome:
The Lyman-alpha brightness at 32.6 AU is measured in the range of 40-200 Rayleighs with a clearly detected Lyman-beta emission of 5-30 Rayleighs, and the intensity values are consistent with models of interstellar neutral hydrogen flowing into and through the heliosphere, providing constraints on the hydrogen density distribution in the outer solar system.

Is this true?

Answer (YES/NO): NO